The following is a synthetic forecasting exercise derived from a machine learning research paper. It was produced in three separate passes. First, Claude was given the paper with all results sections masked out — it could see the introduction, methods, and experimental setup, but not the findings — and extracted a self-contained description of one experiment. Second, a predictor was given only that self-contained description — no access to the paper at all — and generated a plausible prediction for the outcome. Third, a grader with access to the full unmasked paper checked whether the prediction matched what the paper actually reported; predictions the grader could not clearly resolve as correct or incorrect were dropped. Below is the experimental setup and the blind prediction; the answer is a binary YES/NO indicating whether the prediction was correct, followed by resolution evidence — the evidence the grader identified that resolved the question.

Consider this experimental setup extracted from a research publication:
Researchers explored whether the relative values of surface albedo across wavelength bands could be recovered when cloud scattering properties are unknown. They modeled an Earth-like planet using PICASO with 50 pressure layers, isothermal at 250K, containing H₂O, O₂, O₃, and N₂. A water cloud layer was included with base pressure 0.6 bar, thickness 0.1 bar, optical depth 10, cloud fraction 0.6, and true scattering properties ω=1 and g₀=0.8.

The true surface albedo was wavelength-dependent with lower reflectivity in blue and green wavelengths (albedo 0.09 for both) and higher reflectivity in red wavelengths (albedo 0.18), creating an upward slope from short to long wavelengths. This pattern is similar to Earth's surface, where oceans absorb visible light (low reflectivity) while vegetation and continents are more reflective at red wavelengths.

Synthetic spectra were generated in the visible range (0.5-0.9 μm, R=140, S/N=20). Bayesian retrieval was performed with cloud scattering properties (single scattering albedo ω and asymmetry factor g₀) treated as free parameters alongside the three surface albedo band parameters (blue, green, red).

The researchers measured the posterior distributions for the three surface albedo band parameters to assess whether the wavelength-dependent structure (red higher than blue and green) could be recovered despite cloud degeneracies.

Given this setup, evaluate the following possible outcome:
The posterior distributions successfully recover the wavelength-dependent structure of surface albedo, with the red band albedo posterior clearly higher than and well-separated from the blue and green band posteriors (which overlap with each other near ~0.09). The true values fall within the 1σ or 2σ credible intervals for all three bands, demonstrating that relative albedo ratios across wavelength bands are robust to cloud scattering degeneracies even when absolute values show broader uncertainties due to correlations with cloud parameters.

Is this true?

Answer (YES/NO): NO